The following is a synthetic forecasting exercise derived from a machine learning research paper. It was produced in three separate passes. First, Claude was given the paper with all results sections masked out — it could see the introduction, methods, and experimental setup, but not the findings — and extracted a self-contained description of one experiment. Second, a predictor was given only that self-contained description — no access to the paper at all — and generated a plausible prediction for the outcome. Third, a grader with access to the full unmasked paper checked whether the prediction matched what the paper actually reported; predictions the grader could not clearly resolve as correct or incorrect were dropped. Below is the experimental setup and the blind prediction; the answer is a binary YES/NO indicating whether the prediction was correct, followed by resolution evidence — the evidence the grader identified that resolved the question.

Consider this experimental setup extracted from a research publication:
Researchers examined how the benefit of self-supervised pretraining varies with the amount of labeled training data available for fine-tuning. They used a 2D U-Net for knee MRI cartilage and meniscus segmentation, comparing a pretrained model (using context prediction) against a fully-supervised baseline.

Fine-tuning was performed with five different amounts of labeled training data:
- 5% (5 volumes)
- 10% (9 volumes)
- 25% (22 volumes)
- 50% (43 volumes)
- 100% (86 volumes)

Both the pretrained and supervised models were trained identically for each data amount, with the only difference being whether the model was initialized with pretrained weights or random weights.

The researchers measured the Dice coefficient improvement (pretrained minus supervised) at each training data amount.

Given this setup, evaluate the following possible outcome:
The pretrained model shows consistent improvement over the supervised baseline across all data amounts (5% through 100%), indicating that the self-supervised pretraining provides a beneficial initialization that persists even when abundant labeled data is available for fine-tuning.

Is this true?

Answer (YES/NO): NO